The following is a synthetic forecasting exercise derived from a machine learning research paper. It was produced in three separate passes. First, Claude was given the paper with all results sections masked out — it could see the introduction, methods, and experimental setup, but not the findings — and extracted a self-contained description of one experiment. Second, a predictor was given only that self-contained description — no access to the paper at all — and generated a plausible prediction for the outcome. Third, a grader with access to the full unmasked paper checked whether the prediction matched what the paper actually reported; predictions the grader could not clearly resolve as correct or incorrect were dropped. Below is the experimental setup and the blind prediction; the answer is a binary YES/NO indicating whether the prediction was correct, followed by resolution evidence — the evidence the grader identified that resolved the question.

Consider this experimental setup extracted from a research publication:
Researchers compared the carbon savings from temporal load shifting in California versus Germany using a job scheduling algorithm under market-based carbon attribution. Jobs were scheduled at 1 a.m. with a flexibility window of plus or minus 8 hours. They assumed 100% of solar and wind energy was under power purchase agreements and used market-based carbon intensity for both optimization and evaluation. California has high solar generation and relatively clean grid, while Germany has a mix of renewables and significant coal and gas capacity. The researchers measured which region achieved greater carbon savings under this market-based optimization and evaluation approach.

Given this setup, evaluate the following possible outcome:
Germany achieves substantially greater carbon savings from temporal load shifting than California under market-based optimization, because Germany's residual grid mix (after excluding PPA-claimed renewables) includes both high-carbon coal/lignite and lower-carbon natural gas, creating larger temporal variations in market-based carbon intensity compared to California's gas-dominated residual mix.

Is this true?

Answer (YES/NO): NO